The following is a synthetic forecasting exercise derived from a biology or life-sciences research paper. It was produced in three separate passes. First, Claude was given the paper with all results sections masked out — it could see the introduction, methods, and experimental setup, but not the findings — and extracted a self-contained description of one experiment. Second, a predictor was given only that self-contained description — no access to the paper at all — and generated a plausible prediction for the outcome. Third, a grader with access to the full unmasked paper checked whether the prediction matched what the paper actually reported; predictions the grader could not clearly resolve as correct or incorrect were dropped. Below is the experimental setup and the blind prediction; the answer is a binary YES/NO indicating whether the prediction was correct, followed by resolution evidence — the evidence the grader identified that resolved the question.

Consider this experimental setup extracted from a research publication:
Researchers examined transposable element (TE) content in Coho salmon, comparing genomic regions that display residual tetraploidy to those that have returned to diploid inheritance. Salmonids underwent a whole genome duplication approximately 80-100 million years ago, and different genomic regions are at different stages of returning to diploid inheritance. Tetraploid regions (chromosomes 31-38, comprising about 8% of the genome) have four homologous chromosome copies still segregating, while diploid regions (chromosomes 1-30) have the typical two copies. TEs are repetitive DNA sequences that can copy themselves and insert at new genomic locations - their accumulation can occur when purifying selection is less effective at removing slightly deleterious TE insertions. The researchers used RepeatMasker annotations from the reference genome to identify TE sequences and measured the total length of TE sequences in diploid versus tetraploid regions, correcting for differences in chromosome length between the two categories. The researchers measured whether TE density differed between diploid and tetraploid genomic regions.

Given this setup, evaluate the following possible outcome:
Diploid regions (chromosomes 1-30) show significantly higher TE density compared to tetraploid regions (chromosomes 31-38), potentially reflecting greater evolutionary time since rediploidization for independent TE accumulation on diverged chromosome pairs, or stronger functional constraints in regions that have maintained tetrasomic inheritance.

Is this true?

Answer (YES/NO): NO